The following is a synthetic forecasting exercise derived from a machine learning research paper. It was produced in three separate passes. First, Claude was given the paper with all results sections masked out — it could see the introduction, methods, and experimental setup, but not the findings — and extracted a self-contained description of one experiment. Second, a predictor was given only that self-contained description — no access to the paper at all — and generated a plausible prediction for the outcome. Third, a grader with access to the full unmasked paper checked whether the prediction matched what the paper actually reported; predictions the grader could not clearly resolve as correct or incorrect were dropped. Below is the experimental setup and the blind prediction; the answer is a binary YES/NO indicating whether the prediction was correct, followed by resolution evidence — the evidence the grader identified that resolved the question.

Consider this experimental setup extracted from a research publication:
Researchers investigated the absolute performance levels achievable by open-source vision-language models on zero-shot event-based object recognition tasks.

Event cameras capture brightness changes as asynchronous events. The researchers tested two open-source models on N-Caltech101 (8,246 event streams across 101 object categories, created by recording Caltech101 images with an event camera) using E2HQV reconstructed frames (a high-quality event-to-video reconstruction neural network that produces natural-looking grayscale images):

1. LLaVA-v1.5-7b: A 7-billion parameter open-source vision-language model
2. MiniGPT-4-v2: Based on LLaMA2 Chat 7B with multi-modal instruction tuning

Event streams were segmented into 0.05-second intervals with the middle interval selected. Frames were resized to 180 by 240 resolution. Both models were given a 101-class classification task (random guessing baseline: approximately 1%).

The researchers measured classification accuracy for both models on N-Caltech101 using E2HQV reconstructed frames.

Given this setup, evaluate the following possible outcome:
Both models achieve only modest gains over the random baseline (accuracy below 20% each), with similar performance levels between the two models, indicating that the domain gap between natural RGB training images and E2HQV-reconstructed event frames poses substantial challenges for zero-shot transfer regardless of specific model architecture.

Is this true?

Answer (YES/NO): NO